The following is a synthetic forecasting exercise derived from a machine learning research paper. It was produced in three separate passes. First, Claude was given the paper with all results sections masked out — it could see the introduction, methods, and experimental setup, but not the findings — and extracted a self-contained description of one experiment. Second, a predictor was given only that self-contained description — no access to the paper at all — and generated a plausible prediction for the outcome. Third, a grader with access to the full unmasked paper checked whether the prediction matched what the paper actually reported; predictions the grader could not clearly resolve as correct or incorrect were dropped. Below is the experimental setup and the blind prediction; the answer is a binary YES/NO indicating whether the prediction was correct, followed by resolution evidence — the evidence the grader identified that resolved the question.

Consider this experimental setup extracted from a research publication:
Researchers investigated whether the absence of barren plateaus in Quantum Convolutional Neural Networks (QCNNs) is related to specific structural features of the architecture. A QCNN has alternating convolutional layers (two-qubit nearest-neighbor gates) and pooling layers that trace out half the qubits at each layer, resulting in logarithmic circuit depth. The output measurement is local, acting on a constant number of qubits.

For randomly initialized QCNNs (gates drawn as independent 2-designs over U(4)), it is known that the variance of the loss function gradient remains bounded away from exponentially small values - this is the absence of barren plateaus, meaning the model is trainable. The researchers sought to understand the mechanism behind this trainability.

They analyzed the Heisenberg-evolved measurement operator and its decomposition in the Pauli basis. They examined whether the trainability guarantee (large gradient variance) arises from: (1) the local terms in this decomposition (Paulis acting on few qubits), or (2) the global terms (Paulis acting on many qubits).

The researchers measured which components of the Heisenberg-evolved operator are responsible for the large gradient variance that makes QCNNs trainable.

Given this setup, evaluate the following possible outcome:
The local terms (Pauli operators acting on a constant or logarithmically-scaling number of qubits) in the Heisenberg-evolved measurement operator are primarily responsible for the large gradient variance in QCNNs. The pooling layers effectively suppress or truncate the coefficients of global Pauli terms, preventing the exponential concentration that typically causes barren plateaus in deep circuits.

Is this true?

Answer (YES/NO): NO